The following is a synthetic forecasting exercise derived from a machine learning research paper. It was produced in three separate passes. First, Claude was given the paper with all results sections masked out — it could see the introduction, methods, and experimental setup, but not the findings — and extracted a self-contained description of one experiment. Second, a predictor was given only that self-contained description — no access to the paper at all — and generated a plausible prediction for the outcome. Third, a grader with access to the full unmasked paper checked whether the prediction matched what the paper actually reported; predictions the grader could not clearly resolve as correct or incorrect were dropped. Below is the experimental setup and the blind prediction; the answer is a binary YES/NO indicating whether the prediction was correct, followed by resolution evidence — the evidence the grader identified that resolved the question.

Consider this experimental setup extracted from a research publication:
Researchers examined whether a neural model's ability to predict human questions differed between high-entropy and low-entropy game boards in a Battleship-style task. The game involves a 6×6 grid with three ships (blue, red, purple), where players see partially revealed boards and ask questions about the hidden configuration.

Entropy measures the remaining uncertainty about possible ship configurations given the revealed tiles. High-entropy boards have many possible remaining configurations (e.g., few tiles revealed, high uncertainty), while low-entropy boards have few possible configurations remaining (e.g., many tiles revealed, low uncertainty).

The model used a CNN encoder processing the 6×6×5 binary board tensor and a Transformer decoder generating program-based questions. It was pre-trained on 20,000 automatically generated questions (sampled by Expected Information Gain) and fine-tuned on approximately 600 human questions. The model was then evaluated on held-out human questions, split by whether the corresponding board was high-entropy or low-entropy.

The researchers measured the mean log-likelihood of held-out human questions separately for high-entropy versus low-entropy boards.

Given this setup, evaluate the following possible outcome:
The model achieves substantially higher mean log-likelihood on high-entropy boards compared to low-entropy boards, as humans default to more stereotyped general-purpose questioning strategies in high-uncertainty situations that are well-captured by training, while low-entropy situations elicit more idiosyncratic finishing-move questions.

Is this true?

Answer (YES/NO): YES